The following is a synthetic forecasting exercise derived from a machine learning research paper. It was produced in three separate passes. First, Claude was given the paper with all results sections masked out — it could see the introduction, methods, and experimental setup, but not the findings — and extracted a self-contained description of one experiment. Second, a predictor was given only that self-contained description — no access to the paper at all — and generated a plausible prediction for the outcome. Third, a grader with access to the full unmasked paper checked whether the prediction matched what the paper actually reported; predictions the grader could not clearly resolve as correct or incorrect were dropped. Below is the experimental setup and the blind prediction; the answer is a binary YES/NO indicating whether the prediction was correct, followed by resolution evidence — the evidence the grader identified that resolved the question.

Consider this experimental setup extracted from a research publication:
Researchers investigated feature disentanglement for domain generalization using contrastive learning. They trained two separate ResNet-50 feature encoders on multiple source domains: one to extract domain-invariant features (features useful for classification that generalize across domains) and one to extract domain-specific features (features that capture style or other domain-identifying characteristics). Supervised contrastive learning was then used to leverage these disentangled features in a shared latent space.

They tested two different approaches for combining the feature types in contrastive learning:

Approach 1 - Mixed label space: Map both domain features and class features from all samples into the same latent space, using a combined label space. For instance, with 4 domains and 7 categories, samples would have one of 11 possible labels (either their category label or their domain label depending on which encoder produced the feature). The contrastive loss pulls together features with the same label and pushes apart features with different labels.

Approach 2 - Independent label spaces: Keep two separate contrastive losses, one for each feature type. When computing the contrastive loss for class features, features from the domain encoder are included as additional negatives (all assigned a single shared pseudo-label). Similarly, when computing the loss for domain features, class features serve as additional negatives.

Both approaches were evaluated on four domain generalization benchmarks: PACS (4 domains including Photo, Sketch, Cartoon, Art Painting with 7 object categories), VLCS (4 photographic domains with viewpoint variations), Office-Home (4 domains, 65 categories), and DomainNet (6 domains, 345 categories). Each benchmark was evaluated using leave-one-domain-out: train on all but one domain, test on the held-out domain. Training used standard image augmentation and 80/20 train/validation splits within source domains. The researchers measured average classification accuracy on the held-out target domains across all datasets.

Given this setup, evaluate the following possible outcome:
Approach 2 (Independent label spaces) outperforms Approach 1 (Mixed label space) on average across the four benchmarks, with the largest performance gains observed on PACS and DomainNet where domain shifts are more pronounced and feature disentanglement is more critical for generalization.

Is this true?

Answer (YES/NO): NO